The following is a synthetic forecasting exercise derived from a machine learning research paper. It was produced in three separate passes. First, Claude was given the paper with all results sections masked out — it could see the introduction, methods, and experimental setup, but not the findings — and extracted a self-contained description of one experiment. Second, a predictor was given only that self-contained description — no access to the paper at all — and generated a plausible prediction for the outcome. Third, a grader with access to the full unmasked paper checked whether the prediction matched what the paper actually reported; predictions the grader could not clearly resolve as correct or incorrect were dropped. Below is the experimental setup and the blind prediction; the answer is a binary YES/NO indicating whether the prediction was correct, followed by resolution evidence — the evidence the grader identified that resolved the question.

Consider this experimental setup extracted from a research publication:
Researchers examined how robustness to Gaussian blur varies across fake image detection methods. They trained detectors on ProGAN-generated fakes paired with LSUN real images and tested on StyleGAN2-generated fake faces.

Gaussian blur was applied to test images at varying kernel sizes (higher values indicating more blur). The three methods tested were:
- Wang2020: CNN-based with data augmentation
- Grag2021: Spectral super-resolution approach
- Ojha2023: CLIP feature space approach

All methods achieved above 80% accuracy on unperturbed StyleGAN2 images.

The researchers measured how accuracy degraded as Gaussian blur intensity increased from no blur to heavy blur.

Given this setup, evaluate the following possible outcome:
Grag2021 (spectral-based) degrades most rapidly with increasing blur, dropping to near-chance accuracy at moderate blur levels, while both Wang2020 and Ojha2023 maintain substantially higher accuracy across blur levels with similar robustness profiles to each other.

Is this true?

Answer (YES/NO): NO